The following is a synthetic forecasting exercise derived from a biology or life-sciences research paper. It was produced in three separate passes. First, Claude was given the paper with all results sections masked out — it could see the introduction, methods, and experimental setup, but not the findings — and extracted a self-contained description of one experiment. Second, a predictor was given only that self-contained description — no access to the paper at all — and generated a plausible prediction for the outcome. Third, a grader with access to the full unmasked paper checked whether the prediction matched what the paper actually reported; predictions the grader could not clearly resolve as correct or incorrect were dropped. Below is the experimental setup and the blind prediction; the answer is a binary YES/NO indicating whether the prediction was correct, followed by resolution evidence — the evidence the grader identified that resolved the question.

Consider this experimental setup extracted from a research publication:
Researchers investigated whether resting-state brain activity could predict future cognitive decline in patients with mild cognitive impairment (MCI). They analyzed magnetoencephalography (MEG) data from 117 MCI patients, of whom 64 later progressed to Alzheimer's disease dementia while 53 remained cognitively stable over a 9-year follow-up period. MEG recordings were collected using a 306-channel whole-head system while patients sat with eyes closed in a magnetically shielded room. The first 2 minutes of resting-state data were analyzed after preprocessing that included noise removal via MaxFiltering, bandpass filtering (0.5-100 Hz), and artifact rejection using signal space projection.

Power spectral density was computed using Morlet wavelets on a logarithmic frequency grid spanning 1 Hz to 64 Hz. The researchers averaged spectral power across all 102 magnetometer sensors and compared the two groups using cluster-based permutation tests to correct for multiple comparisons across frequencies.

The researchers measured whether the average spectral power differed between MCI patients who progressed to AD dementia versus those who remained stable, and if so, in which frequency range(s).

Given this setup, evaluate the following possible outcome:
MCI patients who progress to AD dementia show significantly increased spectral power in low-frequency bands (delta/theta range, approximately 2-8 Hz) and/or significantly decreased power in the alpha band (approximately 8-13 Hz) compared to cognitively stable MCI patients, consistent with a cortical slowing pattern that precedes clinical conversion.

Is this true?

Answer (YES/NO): NO